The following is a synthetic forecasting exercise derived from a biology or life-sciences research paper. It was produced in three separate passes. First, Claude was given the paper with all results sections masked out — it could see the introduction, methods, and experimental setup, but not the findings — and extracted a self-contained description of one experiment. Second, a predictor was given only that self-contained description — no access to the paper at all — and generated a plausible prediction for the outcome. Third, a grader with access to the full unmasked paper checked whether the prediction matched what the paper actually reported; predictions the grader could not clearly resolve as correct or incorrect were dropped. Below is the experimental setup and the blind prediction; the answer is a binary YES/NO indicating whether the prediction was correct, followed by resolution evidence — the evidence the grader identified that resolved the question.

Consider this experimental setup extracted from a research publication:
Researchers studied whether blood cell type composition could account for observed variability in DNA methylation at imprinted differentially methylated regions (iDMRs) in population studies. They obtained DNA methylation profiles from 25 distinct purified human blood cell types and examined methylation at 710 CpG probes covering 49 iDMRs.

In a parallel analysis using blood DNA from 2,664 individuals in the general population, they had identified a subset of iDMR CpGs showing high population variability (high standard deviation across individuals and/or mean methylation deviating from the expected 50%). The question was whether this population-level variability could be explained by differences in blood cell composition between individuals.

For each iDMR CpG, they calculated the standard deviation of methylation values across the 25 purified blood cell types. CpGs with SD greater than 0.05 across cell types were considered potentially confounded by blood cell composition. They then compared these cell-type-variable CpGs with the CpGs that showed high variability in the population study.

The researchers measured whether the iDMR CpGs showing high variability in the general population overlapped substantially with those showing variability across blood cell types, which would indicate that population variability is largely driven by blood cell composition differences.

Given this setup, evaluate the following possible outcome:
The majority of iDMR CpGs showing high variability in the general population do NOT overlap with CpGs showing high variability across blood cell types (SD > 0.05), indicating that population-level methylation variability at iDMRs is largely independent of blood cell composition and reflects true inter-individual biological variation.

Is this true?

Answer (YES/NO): YES